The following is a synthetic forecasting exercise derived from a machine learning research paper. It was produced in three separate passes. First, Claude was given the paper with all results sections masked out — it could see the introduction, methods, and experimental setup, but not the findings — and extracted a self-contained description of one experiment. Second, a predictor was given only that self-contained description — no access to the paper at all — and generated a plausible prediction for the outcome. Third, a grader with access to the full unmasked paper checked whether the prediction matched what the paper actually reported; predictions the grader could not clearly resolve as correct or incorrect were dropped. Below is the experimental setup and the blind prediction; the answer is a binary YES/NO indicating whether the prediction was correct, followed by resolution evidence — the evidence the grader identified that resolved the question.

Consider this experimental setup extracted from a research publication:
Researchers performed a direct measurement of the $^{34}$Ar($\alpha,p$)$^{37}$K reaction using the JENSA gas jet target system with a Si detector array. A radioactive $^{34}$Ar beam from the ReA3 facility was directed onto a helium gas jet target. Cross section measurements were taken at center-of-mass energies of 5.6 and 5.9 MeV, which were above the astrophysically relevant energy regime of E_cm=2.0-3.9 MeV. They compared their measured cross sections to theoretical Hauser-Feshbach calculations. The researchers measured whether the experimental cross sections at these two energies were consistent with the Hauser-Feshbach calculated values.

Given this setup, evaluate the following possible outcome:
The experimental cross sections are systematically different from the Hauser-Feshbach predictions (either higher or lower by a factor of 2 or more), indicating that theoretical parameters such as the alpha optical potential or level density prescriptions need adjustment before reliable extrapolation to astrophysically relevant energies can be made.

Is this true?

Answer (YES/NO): NO